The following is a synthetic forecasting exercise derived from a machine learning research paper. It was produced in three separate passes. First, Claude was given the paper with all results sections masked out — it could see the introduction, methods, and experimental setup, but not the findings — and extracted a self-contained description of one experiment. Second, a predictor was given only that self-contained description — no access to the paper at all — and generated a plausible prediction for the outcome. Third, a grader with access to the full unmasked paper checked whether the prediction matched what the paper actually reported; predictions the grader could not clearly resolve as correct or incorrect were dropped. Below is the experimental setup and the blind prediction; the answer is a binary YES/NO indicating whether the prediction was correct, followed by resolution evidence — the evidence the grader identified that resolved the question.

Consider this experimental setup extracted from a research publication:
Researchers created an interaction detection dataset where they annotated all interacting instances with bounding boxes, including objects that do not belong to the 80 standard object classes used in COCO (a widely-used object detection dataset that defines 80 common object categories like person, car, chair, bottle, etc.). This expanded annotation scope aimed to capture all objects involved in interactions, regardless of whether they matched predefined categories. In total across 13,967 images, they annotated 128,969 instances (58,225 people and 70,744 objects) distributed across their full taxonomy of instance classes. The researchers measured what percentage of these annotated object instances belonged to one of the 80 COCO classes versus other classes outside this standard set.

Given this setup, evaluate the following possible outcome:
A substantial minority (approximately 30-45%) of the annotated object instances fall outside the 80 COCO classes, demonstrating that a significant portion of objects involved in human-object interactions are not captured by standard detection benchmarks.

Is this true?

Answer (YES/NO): NO